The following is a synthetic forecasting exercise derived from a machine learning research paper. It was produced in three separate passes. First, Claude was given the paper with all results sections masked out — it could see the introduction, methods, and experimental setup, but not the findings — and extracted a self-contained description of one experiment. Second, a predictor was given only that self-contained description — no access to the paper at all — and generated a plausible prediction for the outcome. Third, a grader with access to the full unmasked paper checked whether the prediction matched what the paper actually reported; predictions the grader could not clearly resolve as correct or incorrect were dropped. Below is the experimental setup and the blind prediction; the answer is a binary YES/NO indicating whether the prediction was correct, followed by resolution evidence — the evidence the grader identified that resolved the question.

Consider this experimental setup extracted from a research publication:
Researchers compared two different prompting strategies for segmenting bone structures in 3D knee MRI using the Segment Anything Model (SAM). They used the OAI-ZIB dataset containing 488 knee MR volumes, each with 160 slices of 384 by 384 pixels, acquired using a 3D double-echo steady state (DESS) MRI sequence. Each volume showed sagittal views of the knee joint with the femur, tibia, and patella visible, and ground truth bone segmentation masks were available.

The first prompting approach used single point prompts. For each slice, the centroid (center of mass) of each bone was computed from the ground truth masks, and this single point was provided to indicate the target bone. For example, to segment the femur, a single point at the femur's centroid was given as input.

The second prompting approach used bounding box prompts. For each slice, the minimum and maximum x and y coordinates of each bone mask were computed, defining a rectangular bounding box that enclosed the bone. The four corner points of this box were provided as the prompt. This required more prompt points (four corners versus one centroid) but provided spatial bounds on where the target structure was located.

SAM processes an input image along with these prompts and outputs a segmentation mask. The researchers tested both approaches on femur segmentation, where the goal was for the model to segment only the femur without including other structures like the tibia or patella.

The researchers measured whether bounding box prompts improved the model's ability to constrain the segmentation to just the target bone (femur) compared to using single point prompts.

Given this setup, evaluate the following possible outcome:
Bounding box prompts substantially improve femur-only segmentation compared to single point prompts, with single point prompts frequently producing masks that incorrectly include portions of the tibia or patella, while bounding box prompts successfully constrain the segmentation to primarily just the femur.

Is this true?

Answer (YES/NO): YES